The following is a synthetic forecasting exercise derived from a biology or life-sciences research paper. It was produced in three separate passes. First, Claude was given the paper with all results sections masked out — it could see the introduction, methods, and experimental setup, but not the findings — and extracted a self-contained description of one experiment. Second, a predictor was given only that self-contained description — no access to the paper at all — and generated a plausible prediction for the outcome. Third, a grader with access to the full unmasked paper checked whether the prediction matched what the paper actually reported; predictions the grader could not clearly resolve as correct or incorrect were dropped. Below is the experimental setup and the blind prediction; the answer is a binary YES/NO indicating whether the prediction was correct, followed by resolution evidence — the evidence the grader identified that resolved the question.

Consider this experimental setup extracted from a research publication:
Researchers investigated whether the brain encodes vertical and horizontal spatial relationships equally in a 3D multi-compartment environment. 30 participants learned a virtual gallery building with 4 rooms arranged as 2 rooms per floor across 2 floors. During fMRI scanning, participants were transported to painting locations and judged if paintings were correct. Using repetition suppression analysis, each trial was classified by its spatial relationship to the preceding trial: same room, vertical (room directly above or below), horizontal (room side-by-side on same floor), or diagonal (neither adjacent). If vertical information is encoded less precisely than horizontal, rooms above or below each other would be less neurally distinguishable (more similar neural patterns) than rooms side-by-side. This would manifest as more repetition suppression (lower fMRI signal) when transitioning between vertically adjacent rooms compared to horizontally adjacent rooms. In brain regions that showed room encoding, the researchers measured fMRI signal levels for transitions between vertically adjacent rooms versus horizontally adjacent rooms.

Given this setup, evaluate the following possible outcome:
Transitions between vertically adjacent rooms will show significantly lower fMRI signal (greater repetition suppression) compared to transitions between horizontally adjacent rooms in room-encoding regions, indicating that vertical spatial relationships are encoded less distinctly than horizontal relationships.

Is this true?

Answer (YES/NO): NO